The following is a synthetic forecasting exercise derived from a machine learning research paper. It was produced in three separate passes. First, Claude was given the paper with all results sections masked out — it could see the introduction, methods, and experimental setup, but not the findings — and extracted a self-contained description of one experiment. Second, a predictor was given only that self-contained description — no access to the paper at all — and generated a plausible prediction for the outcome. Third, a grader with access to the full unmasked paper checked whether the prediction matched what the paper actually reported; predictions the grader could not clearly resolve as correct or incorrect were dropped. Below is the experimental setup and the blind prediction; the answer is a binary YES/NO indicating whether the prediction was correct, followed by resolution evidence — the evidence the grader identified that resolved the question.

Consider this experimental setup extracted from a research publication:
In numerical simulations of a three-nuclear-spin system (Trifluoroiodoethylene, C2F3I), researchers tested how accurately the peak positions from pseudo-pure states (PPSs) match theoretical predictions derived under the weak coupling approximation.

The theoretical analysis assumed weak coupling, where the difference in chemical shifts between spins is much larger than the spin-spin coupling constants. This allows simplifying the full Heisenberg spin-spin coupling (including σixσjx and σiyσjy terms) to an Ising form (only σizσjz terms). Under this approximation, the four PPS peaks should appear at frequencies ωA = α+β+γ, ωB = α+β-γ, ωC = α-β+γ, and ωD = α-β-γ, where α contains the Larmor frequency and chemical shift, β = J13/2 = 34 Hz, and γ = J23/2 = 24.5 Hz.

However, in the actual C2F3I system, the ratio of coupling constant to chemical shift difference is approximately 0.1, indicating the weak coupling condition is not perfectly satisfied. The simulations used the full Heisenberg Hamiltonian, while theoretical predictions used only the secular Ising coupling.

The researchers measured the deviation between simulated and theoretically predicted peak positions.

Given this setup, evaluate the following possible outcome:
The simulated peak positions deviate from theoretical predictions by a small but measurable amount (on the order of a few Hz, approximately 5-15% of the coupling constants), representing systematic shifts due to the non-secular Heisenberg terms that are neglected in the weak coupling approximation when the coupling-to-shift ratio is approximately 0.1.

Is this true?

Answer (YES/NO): NO